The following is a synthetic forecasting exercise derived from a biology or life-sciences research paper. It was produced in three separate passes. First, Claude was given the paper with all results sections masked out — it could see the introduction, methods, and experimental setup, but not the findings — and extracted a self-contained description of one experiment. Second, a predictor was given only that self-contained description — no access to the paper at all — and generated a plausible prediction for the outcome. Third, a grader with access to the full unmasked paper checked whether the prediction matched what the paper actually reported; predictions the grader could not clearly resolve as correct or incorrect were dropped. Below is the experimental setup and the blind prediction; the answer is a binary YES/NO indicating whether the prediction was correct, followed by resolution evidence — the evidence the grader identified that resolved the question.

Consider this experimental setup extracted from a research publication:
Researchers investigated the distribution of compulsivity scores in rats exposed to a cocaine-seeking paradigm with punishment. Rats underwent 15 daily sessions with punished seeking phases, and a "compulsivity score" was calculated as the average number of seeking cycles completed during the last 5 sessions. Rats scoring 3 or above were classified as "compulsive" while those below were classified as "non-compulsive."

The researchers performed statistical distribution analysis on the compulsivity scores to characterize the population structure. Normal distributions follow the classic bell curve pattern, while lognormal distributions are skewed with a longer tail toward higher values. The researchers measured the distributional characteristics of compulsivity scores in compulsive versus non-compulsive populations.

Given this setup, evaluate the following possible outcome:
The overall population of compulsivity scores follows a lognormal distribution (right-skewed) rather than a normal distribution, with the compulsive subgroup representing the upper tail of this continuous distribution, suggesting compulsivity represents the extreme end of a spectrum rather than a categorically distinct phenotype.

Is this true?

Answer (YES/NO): NO